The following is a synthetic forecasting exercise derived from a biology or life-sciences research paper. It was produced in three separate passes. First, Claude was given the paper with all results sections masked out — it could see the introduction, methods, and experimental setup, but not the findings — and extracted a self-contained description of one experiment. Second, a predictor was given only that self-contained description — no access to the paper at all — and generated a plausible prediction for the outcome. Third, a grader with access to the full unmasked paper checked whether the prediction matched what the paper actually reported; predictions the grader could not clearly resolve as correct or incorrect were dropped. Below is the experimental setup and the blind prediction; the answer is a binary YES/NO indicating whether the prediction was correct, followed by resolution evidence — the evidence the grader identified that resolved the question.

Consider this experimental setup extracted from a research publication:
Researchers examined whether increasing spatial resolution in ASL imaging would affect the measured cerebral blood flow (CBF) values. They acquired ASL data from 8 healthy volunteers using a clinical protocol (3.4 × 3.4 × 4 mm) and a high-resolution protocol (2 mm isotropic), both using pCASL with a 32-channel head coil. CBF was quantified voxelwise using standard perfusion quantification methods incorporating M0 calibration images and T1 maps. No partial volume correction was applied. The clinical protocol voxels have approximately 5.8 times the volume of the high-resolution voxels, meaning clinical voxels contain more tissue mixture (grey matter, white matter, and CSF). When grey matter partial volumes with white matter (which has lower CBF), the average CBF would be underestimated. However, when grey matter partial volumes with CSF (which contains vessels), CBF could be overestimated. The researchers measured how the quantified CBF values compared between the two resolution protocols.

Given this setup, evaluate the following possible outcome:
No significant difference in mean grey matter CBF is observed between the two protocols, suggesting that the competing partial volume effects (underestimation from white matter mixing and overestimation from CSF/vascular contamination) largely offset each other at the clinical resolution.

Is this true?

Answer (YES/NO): NO